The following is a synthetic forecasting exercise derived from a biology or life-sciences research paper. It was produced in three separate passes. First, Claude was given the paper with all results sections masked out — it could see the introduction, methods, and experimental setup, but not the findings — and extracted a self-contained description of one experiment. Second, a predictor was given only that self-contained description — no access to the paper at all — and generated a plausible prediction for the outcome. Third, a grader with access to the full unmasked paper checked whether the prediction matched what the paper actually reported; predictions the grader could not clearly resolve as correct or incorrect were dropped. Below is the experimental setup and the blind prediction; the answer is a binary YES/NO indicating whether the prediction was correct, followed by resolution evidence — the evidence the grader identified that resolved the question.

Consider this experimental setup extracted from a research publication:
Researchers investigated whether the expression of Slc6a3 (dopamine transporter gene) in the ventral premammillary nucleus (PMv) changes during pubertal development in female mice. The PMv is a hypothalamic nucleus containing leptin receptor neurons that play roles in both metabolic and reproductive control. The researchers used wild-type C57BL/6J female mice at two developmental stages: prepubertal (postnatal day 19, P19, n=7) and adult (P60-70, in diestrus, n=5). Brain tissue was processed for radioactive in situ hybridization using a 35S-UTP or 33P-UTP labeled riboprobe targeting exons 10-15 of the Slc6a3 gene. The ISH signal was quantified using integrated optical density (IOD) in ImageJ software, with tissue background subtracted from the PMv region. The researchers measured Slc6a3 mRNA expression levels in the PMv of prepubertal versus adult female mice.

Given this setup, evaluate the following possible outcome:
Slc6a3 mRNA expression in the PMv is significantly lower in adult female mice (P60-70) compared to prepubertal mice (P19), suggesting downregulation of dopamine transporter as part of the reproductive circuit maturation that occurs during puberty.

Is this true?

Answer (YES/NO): YES